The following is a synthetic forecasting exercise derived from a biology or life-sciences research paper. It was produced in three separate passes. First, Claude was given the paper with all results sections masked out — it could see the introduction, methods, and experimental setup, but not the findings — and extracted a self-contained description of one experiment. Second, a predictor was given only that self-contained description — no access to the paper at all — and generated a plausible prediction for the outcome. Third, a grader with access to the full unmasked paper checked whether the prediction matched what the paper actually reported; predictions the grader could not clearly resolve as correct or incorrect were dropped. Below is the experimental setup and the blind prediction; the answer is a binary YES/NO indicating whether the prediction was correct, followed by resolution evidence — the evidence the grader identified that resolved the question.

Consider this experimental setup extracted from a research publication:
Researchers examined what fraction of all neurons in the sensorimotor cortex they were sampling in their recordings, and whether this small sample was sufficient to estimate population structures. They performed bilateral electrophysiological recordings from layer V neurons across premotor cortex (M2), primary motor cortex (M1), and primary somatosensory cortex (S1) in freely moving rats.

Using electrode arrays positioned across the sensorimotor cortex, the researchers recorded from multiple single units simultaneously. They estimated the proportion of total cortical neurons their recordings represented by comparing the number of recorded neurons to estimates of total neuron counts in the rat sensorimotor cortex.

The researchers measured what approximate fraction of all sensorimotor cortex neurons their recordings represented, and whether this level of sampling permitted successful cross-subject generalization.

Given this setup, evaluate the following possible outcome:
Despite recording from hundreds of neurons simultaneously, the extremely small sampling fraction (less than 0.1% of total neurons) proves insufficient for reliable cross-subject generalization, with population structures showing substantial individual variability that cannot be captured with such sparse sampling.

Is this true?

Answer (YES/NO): NO